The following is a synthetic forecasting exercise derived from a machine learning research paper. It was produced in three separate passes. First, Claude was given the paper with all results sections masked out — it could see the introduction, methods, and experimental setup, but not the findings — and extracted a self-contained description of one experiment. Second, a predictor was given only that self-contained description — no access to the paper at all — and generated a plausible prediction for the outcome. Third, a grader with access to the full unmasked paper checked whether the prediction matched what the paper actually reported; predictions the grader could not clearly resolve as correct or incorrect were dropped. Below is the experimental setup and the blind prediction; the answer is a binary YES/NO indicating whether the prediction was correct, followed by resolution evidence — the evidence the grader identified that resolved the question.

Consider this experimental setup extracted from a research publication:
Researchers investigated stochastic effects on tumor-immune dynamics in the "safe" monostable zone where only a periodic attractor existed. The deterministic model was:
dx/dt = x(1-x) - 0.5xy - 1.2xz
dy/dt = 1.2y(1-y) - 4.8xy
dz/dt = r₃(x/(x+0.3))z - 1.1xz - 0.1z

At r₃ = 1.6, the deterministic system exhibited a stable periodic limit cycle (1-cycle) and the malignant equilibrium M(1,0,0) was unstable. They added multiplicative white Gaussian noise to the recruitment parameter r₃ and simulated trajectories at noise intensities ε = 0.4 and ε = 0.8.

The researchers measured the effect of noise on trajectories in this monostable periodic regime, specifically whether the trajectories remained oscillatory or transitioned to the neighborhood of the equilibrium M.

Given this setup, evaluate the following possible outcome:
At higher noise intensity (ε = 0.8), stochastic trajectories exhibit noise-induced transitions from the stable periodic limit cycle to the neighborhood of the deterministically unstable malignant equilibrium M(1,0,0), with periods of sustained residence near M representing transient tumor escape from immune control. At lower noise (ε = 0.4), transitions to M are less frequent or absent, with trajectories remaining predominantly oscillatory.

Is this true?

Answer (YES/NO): NO